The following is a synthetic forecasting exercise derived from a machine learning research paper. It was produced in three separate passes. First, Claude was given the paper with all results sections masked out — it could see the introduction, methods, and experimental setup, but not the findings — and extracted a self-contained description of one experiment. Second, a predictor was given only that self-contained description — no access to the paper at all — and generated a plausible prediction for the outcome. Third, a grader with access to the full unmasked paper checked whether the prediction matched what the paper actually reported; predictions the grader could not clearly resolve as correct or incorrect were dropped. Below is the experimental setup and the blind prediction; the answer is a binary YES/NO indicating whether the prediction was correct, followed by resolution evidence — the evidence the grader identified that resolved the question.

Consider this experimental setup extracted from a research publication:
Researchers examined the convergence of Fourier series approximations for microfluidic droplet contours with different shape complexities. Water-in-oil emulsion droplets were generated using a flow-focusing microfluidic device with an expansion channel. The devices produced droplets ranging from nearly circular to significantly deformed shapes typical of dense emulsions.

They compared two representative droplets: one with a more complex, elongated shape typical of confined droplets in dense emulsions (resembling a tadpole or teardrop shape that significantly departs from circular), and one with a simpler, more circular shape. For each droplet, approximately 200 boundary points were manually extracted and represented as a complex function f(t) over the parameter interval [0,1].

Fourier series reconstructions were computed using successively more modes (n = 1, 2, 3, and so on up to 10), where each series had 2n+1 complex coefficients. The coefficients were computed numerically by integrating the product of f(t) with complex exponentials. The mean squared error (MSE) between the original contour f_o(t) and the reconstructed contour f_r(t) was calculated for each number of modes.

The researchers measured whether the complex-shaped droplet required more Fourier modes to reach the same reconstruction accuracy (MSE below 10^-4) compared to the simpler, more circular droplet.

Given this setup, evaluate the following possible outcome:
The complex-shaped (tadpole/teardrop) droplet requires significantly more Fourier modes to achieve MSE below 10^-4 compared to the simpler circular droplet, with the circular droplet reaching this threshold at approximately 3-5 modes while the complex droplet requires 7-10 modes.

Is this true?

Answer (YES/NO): NO